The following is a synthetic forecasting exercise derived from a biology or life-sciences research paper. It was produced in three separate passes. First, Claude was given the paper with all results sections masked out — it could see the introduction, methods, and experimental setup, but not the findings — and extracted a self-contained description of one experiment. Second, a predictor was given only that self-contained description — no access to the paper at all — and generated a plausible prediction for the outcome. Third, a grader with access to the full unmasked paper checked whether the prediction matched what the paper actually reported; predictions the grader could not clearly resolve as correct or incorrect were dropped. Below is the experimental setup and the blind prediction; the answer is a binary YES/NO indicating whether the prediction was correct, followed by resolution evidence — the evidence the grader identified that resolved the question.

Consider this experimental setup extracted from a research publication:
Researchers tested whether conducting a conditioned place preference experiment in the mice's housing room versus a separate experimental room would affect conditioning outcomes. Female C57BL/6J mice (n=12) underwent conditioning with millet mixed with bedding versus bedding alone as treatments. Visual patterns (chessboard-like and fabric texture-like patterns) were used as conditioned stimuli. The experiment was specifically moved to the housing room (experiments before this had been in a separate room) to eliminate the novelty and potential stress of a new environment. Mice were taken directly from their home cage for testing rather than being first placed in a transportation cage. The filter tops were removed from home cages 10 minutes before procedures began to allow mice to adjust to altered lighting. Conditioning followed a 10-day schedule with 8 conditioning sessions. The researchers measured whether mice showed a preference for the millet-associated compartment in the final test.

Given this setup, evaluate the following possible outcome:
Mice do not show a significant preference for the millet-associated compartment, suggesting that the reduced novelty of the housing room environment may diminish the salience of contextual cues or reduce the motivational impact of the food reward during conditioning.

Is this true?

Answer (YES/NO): YES